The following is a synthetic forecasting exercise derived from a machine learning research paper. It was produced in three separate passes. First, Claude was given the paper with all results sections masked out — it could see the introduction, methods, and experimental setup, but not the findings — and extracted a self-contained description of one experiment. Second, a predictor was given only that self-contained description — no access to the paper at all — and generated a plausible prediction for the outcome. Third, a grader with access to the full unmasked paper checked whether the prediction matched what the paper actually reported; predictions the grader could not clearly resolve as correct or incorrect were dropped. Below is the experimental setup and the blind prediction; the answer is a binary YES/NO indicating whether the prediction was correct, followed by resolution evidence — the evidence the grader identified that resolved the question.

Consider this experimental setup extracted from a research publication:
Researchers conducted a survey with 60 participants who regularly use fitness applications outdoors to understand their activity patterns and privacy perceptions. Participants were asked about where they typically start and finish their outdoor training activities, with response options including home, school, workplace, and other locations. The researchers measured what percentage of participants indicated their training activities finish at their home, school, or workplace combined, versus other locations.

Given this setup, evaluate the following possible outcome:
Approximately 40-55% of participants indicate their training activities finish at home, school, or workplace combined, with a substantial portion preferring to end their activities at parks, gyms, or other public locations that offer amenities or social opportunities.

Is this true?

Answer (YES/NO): NO